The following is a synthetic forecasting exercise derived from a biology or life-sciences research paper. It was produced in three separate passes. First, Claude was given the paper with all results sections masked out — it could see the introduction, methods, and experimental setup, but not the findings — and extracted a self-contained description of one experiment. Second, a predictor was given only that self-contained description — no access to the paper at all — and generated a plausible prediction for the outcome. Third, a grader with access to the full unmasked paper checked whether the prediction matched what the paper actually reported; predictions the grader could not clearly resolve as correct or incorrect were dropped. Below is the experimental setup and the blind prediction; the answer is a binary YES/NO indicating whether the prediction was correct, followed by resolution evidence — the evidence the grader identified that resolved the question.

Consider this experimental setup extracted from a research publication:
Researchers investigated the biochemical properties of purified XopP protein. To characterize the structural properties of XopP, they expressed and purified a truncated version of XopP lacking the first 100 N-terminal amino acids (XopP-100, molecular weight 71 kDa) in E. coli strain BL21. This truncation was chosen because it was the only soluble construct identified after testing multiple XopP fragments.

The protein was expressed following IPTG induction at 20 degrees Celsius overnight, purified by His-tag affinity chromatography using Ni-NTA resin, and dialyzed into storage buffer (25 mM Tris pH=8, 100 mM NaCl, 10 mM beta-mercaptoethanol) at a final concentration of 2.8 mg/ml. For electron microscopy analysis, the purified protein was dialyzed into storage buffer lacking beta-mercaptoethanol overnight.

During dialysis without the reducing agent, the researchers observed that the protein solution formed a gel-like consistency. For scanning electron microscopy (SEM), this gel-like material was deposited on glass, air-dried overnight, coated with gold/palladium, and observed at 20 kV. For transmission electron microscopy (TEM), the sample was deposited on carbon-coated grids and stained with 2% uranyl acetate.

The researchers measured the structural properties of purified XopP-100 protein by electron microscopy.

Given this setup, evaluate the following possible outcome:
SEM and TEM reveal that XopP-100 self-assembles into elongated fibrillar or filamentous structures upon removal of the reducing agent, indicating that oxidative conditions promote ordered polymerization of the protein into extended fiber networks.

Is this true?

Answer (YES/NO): YES